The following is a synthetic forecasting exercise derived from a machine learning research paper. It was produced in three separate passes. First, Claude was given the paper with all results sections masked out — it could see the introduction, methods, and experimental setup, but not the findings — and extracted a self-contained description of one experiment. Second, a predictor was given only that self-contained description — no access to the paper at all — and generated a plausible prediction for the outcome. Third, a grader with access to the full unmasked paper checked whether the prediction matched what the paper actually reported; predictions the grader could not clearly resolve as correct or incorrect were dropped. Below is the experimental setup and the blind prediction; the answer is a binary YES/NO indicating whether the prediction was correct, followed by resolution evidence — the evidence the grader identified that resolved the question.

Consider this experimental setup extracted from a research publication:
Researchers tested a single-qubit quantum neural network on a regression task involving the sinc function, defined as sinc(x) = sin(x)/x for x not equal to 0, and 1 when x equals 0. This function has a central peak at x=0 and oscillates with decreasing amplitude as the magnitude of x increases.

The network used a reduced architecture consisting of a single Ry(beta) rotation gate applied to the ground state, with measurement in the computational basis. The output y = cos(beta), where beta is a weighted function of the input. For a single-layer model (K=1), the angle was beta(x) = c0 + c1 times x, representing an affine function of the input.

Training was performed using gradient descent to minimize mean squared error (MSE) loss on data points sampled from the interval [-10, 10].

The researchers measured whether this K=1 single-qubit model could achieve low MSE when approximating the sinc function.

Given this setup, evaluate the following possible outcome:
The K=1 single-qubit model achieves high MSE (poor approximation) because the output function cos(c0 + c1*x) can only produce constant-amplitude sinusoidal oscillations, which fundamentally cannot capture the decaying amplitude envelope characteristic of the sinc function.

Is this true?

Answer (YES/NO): NO